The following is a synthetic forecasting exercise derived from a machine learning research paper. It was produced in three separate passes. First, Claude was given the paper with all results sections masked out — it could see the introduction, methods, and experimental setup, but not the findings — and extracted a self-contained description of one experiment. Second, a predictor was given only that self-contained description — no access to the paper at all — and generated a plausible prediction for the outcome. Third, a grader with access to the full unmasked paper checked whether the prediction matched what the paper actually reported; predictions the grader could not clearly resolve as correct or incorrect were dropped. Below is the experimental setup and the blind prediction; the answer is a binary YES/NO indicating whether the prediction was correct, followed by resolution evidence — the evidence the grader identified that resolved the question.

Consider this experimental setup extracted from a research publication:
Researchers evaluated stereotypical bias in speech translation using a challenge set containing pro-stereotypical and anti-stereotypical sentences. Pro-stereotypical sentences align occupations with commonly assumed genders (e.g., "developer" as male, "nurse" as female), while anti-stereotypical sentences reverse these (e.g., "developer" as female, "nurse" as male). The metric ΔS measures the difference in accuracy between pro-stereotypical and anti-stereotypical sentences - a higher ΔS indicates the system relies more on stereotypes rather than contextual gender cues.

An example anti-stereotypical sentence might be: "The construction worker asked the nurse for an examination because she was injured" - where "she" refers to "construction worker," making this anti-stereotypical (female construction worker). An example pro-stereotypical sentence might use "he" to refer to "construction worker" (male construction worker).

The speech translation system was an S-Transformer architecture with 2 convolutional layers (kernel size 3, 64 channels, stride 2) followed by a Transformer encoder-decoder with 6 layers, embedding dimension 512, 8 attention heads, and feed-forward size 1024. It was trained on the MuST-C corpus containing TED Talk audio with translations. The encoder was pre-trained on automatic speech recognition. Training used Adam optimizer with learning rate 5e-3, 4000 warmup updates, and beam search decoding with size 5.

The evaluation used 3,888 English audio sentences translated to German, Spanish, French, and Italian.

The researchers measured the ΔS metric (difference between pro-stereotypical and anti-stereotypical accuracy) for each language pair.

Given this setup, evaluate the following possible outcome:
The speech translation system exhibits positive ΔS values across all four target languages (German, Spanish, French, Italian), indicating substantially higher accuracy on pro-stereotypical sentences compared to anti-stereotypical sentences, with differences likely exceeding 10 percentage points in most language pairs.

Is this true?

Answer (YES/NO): NO